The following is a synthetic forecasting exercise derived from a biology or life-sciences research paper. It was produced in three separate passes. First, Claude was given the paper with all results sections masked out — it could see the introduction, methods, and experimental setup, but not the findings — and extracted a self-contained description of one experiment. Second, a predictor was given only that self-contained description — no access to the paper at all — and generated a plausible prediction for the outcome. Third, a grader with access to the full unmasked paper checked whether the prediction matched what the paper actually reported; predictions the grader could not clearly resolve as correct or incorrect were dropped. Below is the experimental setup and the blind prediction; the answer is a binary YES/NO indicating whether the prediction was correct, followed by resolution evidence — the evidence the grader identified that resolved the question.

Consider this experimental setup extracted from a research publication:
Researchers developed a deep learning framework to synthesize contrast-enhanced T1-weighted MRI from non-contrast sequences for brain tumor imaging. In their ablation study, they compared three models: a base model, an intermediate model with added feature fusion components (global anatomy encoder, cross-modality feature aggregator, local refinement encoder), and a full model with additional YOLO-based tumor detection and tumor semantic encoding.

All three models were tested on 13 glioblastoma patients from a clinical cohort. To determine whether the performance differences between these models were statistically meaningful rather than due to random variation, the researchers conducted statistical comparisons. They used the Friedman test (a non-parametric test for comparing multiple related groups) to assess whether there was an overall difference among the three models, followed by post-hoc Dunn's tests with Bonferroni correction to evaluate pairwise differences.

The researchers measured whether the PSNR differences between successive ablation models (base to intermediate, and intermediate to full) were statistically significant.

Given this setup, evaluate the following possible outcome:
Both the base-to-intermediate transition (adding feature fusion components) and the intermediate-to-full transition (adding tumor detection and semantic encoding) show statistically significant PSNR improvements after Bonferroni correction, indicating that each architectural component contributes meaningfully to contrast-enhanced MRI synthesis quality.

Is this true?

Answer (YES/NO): YES